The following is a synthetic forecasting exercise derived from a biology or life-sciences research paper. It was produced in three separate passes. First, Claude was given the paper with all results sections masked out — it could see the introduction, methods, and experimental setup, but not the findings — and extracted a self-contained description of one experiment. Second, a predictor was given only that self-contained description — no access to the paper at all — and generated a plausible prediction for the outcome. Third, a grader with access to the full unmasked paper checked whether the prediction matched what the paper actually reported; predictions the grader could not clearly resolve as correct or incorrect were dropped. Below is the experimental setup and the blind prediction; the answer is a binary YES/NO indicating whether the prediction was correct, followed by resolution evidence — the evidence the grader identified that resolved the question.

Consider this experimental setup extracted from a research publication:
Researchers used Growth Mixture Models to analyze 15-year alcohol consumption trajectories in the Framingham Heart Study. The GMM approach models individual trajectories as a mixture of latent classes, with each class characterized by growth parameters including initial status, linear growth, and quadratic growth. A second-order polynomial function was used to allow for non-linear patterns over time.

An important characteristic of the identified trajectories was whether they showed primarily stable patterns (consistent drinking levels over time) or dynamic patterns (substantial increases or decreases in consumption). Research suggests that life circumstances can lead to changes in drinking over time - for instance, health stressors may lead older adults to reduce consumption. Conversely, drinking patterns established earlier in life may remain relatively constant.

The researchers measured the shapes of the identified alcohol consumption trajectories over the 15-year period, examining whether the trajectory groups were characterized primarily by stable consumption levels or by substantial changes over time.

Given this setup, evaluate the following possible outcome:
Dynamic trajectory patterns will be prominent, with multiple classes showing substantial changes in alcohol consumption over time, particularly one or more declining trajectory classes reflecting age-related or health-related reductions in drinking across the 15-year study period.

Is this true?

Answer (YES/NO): NO